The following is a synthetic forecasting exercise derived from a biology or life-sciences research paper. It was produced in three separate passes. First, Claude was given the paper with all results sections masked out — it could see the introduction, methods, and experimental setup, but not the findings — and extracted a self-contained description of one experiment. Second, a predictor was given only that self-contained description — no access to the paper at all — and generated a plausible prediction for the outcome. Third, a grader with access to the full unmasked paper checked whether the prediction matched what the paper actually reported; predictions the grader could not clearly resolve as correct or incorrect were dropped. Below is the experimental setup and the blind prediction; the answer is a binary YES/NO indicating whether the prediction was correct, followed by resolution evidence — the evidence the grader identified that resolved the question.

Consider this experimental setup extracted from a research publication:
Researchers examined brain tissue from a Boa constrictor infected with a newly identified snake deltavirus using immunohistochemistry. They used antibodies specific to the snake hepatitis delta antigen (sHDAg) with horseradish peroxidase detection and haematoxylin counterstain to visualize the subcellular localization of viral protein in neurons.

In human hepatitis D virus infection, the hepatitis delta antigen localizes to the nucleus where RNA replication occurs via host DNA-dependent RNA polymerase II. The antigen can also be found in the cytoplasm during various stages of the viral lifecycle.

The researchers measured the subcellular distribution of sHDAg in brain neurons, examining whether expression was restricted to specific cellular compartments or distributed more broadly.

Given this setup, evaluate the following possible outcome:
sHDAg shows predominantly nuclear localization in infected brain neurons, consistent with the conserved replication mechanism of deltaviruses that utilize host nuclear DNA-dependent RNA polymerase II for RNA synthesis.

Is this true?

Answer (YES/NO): NO